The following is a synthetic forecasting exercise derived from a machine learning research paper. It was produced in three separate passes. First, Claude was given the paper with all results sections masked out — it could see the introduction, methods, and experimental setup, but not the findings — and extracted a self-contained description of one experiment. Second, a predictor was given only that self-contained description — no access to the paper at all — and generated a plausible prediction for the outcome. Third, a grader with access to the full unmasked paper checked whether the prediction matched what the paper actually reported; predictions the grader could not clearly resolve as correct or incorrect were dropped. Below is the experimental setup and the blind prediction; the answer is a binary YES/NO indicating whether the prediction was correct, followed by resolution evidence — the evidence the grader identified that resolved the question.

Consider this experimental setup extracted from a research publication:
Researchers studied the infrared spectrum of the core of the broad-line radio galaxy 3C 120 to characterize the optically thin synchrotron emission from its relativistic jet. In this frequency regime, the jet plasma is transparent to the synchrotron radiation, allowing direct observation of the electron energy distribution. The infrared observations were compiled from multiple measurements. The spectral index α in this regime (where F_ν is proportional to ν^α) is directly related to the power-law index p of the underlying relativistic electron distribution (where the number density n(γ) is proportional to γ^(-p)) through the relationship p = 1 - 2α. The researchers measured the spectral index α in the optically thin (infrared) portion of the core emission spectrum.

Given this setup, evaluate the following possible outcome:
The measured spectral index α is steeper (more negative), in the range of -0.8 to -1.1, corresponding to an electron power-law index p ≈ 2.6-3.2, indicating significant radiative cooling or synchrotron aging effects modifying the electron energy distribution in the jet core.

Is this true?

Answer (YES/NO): YES